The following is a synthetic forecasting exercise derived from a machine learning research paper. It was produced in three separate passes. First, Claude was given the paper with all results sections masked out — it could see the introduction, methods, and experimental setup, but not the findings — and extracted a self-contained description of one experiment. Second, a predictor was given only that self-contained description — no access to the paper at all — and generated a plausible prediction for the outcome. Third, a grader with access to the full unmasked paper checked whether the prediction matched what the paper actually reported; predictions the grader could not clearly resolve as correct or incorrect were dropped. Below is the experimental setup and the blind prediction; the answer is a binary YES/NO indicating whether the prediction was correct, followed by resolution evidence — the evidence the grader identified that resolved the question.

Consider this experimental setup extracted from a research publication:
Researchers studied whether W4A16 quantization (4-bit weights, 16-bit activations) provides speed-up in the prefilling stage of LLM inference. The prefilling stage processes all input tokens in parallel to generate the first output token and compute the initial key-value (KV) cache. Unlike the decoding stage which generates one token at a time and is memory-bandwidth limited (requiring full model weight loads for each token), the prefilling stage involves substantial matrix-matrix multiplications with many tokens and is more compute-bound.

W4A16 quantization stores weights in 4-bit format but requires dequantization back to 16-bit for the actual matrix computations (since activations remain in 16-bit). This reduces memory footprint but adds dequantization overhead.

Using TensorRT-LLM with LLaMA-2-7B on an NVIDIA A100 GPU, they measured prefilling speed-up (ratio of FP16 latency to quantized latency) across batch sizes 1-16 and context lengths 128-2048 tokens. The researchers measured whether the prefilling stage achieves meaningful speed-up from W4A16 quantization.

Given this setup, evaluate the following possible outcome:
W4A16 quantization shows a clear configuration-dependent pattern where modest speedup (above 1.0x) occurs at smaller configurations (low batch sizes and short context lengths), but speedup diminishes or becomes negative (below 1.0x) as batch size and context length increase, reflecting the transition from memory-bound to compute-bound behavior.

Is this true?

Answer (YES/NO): NO